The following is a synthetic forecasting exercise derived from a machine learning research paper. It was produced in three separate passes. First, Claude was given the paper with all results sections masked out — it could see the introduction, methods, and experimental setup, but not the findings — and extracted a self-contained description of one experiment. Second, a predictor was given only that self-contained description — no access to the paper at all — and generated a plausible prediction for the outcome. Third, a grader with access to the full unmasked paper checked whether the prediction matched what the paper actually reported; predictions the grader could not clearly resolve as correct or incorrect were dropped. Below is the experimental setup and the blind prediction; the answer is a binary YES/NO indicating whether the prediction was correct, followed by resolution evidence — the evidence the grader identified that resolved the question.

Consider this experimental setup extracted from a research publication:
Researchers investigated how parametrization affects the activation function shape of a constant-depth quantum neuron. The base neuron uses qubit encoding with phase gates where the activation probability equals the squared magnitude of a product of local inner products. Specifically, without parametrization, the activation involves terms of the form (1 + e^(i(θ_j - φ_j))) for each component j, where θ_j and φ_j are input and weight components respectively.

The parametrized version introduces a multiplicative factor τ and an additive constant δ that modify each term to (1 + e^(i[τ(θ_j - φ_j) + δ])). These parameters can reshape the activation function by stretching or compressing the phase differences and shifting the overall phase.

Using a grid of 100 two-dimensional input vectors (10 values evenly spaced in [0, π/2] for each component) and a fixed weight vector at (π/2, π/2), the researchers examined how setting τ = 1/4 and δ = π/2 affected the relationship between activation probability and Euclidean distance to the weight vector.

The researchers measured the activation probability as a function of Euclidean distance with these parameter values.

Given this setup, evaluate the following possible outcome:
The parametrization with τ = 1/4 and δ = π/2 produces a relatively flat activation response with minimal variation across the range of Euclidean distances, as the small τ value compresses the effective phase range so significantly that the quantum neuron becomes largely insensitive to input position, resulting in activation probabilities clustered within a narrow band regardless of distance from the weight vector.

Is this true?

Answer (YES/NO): NO